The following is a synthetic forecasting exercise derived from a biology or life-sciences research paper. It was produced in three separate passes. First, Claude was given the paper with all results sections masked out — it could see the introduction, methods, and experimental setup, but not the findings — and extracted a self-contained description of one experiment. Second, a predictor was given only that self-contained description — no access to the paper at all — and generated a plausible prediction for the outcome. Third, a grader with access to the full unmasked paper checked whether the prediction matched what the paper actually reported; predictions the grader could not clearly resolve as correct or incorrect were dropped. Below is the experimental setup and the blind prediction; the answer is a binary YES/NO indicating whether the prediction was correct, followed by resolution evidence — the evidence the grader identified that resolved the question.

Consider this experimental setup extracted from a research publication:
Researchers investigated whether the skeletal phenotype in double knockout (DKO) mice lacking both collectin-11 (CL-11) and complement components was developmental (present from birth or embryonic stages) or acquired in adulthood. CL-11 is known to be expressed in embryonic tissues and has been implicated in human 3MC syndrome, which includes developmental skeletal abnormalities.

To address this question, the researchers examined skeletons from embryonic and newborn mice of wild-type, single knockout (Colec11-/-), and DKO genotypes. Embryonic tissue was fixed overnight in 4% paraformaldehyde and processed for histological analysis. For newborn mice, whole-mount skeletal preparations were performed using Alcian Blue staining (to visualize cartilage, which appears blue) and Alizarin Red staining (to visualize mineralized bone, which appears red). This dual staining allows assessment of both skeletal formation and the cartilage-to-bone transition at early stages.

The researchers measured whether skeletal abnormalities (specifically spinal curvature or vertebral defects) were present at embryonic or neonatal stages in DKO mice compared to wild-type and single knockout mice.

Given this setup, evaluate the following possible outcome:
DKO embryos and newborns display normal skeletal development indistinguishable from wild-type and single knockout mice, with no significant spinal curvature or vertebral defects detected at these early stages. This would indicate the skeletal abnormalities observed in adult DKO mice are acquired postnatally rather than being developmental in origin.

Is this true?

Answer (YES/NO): YES